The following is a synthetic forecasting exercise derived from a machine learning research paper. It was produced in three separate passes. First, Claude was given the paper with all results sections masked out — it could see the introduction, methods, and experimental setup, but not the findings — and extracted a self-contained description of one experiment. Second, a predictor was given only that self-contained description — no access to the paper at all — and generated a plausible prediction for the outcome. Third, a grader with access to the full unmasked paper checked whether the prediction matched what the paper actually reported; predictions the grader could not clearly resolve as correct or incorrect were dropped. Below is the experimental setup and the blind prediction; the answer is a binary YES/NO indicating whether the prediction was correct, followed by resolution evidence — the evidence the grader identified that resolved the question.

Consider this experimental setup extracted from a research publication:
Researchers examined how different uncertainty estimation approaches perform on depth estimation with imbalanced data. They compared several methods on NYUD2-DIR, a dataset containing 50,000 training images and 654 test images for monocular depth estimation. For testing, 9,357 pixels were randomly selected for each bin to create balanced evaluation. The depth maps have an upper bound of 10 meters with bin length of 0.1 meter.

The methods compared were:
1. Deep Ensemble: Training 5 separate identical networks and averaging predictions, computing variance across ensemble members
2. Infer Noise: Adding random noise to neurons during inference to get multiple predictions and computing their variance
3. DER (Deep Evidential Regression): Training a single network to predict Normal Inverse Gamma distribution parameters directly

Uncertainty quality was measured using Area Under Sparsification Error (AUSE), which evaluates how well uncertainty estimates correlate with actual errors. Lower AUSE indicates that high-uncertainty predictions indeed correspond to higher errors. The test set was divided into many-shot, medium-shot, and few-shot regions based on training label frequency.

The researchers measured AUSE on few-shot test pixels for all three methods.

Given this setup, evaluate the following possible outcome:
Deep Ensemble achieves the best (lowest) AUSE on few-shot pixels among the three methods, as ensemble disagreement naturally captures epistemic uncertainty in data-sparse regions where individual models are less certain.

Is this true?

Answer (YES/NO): NO